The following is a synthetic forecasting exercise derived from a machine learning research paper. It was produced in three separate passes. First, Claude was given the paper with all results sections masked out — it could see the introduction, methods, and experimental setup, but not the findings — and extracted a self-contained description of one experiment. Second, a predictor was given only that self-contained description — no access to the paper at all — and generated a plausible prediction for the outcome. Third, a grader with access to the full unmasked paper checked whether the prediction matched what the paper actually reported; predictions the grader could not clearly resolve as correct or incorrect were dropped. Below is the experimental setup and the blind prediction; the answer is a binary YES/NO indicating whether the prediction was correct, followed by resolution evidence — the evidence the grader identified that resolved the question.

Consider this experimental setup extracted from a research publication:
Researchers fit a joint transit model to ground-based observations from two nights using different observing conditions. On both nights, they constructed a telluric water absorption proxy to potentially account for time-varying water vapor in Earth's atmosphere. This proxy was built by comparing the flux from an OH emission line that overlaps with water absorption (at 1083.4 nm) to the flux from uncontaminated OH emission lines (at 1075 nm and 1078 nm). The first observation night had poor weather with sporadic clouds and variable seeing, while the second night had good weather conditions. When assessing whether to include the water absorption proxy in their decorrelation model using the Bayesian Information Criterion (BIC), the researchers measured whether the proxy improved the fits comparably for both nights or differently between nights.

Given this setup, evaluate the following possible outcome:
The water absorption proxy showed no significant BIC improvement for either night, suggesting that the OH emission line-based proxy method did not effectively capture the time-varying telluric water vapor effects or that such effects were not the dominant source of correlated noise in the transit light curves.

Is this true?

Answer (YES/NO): NO